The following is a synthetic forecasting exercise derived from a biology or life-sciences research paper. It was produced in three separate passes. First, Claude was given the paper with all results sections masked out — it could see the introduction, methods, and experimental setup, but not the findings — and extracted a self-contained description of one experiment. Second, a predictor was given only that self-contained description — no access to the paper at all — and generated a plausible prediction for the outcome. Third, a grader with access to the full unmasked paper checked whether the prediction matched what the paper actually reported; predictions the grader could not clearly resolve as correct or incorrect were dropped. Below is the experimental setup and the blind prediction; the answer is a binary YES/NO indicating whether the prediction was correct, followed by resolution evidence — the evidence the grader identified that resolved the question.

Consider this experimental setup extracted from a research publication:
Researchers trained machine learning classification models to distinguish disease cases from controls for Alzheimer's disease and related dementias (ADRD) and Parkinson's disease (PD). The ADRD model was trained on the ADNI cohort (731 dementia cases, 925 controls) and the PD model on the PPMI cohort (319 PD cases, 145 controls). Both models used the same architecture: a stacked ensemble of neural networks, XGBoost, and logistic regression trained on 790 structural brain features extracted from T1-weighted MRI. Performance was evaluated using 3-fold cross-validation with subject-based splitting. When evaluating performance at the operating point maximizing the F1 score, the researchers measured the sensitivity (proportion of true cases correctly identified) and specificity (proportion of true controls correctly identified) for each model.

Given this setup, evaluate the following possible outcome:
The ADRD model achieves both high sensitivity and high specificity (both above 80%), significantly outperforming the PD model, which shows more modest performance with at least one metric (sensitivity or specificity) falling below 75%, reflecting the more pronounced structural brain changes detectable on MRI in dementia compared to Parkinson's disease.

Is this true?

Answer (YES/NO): YES